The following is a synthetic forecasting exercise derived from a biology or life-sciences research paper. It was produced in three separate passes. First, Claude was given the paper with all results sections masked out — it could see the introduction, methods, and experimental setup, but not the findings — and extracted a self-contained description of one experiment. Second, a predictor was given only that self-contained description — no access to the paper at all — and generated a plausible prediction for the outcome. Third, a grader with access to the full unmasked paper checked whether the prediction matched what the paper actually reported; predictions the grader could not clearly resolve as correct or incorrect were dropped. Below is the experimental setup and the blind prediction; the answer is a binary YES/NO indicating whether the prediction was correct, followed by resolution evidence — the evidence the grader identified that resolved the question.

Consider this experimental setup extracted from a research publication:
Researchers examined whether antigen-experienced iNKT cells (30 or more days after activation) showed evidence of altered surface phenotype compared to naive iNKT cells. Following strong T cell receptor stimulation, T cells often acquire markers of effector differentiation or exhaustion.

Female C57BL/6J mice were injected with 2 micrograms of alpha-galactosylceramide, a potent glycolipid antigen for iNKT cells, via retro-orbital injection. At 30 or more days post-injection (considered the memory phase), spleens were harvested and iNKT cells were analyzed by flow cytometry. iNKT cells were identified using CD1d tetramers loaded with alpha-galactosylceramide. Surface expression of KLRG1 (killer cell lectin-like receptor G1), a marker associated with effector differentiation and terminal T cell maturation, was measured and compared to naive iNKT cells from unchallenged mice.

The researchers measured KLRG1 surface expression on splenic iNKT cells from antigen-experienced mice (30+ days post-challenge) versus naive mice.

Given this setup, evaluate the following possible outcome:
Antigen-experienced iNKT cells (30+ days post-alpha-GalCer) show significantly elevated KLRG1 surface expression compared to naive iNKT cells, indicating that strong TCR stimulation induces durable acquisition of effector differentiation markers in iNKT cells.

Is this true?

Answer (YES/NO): YES